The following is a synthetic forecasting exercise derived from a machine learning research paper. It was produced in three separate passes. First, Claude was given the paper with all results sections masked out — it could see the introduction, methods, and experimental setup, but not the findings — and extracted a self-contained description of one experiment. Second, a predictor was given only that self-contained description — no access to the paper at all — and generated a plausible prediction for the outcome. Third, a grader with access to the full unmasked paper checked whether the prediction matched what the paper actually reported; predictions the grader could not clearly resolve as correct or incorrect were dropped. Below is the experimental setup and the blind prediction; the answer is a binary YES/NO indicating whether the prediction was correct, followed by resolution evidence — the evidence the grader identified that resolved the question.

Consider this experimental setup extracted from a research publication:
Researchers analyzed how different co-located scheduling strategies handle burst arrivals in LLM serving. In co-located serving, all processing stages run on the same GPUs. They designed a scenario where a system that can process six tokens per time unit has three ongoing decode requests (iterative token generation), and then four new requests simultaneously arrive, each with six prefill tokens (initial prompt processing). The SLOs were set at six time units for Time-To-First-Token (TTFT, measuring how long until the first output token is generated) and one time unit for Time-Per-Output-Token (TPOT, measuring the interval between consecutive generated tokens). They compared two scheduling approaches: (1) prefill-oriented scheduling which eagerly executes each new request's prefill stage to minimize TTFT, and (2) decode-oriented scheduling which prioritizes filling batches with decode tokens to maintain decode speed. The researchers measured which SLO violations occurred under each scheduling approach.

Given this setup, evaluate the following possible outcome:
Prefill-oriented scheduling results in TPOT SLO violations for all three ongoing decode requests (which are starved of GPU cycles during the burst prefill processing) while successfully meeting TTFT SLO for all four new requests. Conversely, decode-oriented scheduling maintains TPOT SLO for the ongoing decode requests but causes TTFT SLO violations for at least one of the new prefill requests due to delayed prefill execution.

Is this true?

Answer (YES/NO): NO